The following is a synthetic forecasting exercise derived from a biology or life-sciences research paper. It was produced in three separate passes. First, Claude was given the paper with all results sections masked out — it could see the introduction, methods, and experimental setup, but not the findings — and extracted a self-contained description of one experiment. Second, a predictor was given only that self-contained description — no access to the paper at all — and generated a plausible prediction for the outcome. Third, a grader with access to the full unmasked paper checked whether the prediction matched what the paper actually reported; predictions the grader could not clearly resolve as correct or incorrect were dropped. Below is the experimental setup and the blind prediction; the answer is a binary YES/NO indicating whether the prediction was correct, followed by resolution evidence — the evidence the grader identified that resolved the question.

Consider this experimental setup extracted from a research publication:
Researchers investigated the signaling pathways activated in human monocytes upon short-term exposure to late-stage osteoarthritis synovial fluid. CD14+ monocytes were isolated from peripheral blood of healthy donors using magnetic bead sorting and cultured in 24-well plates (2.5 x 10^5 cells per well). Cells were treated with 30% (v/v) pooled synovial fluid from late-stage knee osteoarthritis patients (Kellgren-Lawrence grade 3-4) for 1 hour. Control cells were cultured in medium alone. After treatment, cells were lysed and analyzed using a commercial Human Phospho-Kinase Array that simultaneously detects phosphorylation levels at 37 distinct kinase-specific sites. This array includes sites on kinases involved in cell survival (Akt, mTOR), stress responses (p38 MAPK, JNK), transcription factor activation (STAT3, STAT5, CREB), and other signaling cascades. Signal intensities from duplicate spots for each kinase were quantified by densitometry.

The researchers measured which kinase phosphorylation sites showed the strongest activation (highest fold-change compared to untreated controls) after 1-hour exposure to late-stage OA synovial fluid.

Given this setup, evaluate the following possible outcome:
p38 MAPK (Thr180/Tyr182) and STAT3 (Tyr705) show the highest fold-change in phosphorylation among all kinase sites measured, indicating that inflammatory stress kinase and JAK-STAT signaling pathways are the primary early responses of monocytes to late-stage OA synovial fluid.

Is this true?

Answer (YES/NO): NO